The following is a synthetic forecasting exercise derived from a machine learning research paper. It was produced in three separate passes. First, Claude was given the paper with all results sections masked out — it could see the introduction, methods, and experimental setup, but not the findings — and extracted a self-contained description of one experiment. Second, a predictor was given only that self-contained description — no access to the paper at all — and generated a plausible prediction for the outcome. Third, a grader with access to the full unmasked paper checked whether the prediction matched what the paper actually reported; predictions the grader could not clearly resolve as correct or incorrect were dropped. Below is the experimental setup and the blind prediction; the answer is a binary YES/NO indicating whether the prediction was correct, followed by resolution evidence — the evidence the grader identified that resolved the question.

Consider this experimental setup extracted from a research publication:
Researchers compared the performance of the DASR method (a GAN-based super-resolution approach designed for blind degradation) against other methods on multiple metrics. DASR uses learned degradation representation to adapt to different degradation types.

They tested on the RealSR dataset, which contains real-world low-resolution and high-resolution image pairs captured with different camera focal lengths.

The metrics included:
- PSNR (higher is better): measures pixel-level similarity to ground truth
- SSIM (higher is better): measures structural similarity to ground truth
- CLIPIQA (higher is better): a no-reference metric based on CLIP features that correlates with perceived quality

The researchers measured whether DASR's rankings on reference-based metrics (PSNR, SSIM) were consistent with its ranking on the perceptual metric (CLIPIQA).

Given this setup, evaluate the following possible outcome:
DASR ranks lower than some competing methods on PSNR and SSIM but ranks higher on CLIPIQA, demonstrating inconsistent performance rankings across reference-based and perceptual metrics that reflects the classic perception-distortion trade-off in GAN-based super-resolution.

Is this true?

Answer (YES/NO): NO